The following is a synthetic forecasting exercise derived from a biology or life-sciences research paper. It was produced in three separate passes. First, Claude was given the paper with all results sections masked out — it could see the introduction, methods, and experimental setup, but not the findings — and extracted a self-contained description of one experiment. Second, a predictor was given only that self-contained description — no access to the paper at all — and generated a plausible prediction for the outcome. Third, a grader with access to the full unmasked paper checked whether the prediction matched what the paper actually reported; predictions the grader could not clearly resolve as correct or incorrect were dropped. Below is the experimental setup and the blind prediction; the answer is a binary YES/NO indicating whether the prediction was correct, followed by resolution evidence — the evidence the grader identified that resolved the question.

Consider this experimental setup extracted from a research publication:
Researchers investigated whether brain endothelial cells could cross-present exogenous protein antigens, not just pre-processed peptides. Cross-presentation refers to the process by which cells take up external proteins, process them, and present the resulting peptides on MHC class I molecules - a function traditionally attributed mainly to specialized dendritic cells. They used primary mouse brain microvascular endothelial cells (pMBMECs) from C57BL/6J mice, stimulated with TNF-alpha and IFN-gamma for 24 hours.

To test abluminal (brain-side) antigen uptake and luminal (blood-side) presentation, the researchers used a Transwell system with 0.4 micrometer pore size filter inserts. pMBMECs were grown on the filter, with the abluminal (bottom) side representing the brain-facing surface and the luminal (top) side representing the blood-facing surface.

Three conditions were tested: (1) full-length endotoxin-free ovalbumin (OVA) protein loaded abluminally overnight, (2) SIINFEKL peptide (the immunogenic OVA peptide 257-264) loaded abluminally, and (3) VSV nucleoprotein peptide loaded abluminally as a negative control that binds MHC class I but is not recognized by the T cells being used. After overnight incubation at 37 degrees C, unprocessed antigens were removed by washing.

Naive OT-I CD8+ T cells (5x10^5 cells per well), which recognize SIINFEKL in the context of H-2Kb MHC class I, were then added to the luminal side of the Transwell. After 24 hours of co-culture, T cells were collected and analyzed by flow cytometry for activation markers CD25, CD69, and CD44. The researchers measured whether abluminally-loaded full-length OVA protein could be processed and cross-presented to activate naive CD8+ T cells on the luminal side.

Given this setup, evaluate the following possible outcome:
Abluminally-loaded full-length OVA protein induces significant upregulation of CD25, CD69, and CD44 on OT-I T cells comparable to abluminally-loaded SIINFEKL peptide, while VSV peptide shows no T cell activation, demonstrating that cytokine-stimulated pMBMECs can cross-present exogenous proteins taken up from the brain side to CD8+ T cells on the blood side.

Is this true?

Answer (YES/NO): YES